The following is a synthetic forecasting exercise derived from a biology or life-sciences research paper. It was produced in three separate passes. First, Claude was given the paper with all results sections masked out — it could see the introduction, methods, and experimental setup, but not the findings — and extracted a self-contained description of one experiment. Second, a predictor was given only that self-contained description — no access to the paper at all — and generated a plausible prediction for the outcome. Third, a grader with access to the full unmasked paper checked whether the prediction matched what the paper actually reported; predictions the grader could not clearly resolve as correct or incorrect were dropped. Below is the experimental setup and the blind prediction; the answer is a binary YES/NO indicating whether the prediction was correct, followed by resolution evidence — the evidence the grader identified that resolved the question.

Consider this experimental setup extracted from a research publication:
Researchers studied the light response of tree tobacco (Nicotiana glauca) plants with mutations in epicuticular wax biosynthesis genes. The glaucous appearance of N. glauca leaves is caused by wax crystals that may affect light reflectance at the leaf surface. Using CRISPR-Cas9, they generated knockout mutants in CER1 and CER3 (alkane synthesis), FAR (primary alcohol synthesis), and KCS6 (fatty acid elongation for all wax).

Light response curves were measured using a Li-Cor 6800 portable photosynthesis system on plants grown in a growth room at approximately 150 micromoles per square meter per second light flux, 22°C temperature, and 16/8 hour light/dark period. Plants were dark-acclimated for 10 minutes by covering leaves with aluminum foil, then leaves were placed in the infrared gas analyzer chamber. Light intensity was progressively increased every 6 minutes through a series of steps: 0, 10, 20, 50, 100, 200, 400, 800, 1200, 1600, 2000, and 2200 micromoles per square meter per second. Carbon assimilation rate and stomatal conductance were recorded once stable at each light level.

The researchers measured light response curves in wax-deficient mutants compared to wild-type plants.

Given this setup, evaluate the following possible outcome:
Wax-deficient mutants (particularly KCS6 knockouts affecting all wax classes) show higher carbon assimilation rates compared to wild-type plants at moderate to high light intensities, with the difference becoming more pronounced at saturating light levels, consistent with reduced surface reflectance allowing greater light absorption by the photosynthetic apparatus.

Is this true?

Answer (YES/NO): NO